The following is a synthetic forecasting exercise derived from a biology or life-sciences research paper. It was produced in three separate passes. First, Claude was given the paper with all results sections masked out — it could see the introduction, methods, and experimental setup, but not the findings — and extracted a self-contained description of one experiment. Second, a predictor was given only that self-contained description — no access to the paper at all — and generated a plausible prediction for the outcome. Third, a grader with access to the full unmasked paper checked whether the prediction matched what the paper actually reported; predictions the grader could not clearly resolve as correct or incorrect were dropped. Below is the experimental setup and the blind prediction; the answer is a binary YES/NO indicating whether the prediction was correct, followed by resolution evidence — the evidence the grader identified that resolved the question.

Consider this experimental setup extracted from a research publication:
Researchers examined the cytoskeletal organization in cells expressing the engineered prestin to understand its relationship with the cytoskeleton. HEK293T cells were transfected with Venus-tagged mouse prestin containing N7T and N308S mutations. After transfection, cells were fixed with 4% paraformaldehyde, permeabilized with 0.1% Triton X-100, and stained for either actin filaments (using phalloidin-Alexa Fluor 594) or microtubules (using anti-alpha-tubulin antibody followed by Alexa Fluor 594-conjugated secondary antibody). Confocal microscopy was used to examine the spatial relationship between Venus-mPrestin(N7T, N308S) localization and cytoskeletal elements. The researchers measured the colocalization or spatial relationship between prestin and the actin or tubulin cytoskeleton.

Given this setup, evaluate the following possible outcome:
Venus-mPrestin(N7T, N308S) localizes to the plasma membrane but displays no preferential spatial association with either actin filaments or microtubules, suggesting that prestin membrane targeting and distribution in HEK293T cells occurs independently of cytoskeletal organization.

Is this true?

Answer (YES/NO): NO